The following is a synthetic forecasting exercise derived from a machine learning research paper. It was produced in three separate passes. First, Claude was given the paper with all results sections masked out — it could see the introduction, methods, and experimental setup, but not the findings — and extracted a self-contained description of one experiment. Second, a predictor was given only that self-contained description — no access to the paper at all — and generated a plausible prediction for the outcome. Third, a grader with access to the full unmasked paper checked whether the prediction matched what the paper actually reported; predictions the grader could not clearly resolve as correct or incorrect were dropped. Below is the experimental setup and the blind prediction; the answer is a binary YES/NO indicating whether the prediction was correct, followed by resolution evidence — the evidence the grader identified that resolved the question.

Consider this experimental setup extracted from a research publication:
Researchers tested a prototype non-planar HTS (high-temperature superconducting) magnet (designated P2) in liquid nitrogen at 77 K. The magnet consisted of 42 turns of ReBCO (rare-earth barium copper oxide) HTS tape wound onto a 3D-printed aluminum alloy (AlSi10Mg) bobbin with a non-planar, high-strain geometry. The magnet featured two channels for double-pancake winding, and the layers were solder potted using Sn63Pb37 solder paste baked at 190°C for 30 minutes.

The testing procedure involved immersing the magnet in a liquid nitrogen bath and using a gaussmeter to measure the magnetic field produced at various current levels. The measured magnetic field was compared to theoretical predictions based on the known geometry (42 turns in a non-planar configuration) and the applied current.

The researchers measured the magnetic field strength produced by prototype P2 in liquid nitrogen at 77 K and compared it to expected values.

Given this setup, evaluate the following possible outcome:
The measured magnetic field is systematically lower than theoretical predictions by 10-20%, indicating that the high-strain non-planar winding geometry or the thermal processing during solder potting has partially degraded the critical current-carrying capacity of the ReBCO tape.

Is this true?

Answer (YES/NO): NO